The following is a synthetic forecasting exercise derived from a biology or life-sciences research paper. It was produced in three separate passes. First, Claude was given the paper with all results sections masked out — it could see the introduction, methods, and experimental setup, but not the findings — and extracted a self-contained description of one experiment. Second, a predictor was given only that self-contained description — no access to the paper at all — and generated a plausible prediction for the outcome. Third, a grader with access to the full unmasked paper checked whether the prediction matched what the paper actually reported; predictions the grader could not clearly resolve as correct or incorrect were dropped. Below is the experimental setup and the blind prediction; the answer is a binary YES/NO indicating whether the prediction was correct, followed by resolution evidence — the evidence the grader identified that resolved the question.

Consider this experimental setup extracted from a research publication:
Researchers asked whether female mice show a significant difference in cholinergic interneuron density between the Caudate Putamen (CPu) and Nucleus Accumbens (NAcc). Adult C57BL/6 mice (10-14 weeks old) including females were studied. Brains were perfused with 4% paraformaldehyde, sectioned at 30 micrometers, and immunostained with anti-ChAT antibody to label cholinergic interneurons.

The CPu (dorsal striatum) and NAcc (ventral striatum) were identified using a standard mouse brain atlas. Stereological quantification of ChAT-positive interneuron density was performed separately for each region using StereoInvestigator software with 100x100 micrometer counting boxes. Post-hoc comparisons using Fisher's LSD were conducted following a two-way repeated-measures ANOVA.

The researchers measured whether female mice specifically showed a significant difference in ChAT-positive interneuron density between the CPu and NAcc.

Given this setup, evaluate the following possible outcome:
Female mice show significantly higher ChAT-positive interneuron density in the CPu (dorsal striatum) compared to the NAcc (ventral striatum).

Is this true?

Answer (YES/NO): NO